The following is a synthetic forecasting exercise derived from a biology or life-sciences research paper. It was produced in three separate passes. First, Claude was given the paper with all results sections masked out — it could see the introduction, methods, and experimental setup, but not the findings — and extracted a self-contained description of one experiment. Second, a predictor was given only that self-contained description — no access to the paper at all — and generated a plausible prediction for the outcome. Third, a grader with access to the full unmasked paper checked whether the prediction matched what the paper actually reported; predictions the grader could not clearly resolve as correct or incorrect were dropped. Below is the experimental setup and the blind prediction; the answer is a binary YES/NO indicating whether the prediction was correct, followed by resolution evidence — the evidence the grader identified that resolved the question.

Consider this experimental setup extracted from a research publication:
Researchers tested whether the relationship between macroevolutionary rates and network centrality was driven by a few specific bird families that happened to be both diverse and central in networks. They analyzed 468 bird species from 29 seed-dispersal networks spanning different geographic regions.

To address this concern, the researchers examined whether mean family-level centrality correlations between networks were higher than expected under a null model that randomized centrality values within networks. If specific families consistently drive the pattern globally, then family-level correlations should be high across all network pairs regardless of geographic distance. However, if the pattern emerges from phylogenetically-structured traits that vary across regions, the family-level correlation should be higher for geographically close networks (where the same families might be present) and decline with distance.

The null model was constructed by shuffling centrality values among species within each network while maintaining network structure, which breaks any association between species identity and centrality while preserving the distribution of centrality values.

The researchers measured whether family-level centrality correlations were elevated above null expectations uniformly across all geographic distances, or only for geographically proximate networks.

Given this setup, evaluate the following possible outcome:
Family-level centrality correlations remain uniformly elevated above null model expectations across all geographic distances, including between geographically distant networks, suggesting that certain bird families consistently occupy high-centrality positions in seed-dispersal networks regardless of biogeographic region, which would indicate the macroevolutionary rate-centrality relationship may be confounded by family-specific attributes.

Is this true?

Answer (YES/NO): NO